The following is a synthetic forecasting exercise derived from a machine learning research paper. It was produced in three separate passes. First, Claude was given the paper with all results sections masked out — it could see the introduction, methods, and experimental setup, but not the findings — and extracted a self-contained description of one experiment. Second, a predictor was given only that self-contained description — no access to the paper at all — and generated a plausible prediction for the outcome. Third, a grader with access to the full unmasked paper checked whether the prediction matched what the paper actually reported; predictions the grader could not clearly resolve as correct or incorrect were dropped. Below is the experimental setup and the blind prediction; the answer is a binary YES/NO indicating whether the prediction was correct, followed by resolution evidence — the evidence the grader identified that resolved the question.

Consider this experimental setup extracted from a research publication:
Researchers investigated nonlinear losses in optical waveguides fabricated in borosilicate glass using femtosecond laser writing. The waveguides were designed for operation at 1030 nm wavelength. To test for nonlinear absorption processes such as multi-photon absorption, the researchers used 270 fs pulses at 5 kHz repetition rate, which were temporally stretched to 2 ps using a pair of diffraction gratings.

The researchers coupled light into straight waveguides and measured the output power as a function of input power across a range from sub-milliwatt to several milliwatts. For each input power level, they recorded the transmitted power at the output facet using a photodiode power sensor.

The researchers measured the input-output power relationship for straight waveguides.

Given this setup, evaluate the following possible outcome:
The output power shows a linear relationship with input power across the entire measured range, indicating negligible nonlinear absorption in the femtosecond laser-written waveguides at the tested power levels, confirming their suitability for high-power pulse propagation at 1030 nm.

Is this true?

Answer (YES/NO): YES